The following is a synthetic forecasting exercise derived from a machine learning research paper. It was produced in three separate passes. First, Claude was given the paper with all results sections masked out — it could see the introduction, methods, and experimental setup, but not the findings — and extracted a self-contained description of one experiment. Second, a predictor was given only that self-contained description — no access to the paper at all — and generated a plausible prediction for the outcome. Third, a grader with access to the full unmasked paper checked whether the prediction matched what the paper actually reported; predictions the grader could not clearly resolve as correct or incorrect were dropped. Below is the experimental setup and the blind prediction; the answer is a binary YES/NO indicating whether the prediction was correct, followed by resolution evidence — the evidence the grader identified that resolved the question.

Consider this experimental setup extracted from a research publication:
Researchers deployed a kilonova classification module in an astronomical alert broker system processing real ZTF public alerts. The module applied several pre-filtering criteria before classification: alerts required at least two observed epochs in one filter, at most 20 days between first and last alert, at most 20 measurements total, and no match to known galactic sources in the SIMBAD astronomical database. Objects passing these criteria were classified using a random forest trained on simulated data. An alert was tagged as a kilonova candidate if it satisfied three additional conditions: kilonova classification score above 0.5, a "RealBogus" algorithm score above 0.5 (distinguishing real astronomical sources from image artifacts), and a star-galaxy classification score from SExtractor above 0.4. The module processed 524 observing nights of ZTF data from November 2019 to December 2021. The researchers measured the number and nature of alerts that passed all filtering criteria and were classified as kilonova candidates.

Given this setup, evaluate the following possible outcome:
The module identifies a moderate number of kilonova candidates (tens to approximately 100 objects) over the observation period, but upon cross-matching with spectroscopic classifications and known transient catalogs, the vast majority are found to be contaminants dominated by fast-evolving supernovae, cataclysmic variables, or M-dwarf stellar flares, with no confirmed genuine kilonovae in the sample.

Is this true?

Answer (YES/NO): NO